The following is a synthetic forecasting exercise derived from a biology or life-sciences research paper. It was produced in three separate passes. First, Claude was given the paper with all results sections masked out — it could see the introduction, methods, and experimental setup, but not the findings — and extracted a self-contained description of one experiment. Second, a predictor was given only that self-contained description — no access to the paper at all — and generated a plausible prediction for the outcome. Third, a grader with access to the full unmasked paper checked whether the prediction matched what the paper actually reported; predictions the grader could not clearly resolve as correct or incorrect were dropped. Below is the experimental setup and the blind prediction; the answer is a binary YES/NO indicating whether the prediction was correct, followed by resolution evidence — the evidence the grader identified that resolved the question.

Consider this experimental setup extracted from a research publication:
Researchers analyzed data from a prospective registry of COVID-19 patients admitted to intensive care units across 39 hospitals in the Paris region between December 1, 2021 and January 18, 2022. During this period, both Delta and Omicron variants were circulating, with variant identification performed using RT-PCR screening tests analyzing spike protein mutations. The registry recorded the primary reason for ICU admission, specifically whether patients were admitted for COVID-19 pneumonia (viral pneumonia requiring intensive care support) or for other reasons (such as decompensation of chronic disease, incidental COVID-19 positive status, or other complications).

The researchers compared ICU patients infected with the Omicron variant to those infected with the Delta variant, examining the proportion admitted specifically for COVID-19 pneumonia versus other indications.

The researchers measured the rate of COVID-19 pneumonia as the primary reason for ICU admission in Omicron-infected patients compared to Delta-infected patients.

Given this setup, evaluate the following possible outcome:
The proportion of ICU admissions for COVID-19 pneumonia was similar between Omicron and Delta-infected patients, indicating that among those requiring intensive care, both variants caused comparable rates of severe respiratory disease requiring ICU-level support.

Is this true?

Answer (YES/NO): NO